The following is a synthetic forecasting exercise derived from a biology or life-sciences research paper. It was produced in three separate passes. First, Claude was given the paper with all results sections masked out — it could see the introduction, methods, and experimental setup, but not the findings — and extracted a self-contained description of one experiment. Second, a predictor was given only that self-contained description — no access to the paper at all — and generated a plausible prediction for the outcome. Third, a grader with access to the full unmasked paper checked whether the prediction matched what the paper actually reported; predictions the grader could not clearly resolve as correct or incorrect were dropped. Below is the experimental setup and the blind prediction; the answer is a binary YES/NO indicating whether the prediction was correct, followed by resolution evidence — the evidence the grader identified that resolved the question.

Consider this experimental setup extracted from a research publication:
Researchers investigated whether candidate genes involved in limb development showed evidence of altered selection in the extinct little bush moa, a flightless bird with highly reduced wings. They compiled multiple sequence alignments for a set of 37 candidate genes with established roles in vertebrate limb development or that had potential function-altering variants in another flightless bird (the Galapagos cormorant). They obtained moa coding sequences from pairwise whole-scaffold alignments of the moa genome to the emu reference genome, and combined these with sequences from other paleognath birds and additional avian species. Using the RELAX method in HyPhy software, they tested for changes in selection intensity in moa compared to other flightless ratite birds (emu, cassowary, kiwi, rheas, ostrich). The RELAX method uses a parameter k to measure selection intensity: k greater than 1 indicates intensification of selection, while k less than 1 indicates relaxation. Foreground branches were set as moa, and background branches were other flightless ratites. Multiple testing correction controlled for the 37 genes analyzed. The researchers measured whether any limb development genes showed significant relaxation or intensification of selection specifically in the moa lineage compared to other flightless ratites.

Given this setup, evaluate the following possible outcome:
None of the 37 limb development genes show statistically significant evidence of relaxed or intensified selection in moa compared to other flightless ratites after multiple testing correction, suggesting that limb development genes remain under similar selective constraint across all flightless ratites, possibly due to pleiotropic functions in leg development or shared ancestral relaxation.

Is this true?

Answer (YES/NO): NO